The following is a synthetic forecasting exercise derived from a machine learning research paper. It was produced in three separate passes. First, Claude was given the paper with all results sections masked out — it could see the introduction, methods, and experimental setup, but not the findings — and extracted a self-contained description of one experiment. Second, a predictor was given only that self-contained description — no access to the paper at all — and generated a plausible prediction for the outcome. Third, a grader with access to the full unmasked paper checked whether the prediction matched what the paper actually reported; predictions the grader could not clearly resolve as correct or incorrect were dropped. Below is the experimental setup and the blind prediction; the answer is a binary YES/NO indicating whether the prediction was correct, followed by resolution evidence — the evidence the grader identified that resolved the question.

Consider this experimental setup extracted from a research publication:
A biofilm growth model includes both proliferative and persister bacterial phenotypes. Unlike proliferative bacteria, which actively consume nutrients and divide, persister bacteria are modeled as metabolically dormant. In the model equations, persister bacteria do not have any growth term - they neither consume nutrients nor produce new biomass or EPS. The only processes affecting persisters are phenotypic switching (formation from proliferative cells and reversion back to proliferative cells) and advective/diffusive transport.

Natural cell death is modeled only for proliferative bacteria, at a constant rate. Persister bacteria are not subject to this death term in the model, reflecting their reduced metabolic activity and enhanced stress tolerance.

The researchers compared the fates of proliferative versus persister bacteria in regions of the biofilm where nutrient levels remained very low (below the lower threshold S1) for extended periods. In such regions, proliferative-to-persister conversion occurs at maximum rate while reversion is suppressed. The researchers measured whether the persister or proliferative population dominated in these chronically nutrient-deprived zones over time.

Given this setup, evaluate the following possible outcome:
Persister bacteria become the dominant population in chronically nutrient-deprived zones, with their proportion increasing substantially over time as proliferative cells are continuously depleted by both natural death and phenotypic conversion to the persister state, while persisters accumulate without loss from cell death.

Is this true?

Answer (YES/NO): YES